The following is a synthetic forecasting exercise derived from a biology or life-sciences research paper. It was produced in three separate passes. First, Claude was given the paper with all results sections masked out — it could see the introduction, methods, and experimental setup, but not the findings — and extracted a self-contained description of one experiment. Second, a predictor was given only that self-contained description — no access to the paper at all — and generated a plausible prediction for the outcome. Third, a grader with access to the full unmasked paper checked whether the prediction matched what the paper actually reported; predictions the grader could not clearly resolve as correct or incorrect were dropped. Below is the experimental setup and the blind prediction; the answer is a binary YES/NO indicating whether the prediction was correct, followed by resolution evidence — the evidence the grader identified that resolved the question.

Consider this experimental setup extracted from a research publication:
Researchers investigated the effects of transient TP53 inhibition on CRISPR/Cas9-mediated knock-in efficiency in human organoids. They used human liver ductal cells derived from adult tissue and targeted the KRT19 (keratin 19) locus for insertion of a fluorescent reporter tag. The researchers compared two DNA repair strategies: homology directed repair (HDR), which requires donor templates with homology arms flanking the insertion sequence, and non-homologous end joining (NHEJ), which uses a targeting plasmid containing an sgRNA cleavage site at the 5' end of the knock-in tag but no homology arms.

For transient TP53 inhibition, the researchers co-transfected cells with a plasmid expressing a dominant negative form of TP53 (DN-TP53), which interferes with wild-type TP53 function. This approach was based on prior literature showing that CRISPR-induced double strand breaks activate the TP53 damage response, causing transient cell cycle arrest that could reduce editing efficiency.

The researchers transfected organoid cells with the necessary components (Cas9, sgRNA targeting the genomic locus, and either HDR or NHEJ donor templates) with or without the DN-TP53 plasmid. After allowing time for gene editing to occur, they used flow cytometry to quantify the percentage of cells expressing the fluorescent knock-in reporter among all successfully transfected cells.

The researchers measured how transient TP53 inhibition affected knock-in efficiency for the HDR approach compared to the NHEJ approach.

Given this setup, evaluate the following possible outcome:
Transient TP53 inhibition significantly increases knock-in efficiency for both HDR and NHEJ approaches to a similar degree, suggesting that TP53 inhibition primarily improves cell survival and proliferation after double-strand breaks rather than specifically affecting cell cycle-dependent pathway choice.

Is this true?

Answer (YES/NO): NO